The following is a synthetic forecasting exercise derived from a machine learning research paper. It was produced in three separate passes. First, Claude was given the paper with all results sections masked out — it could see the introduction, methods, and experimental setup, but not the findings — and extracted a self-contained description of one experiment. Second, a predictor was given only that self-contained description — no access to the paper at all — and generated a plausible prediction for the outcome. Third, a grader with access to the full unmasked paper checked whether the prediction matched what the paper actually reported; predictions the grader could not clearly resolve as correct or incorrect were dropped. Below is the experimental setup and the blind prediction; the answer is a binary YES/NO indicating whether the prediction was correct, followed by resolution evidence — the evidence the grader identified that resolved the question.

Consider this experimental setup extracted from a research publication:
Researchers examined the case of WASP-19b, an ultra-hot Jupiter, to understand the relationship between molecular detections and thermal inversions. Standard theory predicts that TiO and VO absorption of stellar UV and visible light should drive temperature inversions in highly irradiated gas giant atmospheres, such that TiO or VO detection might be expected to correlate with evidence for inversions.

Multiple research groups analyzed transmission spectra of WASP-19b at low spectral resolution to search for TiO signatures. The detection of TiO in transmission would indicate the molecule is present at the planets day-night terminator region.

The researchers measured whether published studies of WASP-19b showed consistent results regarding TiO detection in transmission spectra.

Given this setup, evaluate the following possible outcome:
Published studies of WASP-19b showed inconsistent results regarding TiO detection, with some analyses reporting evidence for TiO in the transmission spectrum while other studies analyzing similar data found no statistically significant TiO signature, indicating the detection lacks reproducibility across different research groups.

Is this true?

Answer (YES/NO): YES